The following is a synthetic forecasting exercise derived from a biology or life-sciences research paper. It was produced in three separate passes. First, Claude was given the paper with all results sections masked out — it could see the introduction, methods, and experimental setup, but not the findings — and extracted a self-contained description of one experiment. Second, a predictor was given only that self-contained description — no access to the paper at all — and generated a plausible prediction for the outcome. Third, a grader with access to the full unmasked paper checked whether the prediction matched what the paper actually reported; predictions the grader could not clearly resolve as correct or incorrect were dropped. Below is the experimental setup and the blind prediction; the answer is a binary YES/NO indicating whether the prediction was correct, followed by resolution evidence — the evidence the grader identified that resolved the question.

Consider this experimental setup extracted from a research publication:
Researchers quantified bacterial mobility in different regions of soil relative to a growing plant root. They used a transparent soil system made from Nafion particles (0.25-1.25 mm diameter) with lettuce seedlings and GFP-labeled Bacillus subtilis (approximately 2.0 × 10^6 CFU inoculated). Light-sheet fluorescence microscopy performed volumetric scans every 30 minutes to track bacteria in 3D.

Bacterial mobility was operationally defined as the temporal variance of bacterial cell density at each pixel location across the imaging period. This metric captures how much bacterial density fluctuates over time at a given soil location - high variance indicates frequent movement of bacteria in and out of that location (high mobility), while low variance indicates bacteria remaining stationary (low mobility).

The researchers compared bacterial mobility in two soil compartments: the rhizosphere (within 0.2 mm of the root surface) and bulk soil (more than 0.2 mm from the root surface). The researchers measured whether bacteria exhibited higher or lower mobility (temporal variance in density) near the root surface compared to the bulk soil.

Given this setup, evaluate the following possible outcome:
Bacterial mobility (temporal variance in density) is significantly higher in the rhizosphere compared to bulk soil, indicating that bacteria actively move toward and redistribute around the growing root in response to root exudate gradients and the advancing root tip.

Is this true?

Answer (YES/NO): NO